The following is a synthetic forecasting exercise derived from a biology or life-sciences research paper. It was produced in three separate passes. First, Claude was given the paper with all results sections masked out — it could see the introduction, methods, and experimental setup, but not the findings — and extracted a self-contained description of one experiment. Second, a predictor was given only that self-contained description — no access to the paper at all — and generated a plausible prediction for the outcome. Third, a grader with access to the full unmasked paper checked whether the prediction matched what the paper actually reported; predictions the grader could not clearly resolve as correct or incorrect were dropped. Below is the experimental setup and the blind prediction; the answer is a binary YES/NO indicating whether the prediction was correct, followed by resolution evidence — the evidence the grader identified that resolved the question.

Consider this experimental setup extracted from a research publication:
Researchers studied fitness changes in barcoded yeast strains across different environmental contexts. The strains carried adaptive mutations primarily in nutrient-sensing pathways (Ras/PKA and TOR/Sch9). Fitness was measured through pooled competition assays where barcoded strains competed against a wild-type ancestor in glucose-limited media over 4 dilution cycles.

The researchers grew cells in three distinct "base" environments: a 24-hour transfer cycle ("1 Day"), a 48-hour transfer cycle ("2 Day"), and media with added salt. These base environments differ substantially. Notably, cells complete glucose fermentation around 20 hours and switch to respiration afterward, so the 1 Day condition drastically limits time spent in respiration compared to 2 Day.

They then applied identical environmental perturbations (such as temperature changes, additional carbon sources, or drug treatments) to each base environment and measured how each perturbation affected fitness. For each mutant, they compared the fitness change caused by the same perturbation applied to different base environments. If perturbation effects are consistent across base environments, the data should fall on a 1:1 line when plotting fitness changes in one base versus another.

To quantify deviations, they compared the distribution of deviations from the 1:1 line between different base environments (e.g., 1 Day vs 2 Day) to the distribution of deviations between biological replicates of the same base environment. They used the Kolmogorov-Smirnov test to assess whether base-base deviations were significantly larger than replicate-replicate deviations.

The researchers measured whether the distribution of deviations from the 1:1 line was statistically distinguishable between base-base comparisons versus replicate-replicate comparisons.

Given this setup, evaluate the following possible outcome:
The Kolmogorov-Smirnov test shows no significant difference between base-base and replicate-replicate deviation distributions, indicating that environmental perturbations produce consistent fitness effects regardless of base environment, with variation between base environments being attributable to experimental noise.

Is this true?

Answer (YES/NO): NO